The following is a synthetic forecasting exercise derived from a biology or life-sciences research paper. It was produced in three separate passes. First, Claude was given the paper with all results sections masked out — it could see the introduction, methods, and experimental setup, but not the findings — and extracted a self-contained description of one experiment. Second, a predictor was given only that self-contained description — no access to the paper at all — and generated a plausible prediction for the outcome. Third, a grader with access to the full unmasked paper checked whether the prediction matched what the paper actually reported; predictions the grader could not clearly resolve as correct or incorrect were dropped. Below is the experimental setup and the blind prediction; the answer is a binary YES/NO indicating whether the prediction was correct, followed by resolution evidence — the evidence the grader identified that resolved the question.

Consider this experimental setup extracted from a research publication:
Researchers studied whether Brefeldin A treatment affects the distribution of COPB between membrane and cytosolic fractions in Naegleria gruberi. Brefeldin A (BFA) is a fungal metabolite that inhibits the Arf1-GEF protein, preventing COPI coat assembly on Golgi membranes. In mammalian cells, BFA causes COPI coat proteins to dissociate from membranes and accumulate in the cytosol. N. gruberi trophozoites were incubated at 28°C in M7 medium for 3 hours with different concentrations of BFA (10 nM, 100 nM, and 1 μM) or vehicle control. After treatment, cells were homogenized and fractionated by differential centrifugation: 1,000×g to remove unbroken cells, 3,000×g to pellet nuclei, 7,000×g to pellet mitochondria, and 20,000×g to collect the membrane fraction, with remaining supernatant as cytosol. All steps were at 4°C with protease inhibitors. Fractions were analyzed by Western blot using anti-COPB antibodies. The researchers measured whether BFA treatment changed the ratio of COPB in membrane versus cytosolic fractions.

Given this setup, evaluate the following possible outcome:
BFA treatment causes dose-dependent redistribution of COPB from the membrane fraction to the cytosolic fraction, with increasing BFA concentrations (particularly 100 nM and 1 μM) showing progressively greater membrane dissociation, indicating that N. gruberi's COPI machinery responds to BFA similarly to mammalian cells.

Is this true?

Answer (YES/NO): YES